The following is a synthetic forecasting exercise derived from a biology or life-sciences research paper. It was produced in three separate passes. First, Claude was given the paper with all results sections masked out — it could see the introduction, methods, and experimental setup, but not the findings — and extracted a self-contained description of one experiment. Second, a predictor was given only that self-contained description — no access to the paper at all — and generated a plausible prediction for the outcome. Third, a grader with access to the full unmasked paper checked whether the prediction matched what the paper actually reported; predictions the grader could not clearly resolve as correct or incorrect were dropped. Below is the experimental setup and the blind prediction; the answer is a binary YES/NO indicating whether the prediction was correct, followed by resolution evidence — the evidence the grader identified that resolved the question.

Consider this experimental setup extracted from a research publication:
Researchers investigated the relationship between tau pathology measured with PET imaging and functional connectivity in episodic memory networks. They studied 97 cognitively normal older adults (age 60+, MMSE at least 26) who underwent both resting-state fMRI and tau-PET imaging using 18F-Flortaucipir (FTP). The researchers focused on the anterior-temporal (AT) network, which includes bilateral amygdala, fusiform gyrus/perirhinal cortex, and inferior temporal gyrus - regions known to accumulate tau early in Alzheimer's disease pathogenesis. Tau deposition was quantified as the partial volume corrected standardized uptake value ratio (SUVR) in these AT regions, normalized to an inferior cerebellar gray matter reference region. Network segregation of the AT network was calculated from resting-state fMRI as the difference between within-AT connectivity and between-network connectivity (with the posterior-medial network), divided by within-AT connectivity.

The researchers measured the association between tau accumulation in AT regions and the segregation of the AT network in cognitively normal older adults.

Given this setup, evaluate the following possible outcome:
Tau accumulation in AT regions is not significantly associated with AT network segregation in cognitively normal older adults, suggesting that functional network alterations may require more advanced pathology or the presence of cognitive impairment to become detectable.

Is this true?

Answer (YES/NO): NO